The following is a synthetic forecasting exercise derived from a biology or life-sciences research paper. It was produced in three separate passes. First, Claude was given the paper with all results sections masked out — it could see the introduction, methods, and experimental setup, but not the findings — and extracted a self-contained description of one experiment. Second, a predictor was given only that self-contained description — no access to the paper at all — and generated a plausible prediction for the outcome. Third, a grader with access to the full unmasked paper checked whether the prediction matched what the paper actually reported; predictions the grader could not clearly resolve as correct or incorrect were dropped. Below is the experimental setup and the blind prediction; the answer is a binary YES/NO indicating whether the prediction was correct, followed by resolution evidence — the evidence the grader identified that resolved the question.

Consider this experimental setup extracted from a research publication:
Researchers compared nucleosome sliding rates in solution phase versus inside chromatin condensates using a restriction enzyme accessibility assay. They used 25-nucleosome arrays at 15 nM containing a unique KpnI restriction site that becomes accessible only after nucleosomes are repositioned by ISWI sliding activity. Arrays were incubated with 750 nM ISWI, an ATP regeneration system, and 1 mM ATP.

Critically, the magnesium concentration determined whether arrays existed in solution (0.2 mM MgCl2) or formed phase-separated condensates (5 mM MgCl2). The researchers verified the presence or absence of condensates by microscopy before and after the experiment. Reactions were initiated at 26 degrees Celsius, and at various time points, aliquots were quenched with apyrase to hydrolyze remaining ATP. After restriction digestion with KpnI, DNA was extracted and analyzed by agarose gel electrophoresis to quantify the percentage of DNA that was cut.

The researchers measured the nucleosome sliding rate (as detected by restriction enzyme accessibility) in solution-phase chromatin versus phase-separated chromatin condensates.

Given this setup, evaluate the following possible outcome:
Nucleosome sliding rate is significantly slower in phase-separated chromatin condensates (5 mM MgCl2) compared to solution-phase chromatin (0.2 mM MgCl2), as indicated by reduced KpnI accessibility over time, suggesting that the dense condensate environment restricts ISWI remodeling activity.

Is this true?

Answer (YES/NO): NO